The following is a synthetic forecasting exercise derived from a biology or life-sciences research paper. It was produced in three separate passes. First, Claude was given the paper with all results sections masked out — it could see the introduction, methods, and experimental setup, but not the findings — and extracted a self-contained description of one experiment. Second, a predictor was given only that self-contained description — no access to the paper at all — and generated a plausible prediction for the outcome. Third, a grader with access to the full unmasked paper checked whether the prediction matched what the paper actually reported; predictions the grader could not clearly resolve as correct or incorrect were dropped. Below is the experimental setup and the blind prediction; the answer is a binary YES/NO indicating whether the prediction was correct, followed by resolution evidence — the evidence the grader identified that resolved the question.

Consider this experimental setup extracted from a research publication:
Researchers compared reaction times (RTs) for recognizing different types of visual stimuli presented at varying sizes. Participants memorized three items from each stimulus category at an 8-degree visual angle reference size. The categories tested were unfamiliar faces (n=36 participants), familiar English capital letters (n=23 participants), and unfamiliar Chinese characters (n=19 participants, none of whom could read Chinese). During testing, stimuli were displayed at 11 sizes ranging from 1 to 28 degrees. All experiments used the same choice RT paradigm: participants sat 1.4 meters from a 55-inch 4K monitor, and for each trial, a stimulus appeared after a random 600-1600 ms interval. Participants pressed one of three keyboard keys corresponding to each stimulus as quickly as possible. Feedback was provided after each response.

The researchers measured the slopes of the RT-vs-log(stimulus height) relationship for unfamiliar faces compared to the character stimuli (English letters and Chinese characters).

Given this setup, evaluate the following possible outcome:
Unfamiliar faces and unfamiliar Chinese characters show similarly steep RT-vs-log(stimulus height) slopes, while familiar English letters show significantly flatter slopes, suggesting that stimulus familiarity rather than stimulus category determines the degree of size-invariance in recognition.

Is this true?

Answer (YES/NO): NO